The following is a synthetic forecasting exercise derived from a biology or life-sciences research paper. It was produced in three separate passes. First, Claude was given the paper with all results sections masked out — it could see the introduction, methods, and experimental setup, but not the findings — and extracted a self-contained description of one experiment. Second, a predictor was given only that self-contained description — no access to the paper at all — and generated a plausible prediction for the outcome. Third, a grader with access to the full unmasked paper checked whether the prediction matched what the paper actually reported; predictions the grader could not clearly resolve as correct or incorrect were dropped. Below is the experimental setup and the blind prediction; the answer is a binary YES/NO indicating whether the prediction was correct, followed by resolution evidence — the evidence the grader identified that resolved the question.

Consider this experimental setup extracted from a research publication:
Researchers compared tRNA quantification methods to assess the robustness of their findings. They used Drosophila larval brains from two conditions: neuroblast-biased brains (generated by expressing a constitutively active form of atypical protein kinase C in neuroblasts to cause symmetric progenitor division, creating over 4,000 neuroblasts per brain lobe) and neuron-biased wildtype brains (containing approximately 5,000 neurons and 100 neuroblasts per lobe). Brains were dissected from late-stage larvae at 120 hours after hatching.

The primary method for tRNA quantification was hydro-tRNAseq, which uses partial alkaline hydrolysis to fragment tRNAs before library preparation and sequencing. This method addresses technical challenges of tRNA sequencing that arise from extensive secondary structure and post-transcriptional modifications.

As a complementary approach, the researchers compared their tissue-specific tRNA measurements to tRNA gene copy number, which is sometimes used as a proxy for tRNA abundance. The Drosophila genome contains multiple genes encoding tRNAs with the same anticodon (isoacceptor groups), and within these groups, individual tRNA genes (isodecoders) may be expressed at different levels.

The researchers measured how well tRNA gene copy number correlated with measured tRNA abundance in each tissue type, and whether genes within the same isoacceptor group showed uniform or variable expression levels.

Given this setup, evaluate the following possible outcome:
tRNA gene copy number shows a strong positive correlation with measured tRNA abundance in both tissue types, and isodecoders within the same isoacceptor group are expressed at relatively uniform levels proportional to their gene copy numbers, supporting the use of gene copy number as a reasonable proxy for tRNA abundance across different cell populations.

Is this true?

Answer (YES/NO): NO